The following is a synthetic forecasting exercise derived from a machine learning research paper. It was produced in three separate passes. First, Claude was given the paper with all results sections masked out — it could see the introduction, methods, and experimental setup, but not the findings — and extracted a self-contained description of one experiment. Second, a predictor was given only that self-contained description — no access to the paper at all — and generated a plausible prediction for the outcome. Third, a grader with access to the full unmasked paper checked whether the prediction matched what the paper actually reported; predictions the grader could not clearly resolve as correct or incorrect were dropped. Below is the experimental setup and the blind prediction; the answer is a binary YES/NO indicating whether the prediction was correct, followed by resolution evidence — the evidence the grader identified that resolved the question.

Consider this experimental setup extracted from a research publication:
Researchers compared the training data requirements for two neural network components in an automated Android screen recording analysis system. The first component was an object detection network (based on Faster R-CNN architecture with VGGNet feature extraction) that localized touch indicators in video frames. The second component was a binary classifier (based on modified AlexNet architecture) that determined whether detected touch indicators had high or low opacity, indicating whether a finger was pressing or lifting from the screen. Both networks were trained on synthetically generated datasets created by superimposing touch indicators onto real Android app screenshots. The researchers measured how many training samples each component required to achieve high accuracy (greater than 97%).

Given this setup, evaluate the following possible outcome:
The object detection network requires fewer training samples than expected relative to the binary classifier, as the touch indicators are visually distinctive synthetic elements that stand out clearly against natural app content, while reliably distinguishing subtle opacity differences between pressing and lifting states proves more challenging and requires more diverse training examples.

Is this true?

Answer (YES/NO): NO